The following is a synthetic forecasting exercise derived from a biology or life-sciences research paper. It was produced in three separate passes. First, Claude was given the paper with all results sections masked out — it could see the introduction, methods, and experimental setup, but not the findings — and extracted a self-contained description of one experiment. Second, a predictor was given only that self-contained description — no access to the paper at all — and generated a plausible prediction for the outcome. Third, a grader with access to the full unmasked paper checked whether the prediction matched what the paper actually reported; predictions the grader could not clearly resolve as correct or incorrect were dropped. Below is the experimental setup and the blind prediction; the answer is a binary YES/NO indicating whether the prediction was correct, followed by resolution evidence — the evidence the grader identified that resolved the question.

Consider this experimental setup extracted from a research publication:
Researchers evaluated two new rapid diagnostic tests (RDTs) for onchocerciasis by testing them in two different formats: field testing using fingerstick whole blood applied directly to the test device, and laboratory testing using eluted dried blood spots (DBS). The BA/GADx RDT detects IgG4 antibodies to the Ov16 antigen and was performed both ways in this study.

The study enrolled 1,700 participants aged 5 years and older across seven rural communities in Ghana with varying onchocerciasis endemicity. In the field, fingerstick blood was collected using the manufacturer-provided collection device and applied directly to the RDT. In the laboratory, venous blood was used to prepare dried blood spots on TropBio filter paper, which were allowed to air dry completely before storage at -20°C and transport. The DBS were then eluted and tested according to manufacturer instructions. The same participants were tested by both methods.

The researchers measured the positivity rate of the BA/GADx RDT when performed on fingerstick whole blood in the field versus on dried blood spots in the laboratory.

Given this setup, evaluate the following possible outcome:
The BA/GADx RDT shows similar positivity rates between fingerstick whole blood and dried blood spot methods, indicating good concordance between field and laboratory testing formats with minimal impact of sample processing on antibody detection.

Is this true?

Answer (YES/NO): YES